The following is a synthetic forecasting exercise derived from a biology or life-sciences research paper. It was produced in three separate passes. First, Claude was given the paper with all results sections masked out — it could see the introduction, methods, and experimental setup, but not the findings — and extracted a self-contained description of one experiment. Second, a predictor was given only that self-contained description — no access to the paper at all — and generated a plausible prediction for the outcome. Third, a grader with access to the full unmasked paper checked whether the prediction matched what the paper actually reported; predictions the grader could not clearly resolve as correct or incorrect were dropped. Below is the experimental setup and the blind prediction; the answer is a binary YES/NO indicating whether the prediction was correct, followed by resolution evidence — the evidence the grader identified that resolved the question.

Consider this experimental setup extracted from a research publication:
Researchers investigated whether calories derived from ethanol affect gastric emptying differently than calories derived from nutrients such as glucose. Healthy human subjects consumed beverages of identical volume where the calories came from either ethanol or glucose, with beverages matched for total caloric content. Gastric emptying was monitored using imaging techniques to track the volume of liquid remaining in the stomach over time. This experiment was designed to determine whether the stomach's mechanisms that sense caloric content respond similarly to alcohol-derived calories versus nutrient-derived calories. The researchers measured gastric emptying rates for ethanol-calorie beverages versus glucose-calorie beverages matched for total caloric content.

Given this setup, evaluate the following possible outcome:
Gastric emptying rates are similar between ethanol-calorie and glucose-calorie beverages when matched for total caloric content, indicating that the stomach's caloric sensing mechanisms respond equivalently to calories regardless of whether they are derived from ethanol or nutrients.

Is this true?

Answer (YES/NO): NO